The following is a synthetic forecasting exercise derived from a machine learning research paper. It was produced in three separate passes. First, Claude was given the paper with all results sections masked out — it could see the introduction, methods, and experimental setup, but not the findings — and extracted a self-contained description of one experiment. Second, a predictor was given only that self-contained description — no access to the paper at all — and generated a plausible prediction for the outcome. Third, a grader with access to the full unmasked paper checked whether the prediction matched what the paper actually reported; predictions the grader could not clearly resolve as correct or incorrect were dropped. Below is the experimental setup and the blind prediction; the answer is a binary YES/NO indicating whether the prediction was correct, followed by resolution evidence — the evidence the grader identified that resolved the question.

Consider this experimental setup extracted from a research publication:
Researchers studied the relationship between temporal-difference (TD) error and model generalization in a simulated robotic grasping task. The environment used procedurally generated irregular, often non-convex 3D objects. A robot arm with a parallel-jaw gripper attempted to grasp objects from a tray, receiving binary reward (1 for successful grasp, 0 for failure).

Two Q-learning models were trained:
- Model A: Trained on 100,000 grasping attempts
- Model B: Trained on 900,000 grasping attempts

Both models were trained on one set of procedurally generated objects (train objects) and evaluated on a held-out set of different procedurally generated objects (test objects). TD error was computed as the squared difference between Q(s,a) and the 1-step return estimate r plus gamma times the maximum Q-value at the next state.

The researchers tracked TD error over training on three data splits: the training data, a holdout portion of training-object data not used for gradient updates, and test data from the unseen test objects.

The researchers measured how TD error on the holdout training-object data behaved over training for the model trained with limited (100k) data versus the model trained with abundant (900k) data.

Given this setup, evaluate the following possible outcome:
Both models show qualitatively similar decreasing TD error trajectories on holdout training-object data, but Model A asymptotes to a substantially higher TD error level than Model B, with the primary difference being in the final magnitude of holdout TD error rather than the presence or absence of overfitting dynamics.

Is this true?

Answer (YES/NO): NO